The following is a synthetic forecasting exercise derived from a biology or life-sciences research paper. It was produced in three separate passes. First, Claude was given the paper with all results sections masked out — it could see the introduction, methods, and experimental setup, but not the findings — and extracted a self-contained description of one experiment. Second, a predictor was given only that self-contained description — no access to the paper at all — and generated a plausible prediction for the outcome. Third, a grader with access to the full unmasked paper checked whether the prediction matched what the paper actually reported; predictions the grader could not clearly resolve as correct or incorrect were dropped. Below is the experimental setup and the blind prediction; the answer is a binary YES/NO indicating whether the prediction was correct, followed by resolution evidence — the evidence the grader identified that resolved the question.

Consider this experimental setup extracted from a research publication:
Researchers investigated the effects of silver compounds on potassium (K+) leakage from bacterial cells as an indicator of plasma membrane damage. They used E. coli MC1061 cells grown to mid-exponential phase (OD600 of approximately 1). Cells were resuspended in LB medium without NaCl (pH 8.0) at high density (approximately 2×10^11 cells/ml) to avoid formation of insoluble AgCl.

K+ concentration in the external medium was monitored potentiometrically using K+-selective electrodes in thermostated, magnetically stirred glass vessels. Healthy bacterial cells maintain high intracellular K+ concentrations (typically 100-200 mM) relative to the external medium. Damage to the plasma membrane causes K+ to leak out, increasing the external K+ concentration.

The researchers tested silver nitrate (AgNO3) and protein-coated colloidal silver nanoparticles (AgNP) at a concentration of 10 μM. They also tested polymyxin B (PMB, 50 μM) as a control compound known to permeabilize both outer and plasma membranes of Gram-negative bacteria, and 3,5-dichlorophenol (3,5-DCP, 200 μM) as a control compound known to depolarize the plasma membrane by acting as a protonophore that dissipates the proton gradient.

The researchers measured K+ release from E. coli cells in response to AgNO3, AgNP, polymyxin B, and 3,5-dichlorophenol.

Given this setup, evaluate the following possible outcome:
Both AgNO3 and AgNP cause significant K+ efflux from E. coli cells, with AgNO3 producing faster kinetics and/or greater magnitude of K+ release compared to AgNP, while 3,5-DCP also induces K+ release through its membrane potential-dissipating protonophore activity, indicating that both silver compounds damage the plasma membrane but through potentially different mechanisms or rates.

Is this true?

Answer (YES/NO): NO